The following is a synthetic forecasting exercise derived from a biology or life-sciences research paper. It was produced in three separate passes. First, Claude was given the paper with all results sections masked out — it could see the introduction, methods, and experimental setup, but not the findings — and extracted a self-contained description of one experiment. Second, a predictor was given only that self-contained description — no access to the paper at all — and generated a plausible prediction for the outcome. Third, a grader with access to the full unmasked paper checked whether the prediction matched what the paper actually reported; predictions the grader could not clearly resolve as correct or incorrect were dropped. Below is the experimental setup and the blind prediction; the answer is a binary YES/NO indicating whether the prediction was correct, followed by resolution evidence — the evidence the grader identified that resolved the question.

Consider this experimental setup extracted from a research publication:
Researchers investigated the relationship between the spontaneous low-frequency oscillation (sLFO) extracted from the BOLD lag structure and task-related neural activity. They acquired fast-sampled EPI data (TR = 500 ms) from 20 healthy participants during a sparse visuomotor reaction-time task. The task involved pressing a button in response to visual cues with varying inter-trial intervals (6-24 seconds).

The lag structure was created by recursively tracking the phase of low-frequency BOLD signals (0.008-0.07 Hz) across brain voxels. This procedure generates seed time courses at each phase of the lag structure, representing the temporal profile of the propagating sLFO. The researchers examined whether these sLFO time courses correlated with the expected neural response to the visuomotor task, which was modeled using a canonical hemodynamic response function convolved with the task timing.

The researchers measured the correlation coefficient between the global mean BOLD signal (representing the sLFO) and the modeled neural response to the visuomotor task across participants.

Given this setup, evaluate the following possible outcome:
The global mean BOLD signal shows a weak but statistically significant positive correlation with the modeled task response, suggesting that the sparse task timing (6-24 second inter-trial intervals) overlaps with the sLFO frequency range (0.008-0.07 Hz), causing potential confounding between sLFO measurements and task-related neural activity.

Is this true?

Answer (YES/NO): NO